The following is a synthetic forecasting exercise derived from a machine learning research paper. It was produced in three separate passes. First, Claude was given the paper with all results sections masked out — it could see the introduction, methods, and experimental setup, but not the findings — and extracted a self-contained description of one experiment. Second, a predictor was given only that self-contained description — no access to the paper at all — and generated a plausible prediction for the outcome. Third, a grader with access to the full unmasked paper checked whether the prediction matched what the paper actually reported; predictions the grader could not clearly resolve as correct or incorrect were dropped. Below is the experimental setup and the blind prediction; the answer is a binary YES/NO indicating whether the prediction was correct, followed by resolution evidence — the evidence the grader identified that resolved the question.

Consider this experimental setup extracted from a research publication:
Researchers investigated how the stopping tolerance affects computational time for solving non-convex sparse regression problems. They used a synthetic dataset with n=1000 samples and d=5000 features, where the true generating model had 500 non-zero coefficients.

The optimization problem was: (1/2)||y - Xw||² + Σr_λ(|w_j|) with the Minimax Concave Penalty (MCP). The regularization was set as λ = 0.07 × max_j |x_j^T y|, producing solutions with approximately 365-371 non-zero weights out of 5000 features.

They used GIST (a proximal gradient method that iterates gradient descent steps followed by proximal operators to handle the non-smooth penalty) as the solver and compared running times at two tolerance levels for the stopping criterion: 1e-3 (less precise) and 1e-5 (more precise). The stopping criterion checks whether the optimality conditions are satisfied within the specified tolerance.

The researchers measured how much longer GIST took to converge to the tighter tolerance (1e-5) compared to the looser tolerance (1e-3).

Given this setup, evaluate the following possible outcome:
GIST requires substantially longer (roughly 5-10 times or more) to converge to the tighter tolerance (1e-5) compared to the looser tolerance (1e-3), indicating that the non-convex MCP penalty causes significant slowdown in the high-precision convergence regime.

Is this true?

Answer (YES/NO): NO